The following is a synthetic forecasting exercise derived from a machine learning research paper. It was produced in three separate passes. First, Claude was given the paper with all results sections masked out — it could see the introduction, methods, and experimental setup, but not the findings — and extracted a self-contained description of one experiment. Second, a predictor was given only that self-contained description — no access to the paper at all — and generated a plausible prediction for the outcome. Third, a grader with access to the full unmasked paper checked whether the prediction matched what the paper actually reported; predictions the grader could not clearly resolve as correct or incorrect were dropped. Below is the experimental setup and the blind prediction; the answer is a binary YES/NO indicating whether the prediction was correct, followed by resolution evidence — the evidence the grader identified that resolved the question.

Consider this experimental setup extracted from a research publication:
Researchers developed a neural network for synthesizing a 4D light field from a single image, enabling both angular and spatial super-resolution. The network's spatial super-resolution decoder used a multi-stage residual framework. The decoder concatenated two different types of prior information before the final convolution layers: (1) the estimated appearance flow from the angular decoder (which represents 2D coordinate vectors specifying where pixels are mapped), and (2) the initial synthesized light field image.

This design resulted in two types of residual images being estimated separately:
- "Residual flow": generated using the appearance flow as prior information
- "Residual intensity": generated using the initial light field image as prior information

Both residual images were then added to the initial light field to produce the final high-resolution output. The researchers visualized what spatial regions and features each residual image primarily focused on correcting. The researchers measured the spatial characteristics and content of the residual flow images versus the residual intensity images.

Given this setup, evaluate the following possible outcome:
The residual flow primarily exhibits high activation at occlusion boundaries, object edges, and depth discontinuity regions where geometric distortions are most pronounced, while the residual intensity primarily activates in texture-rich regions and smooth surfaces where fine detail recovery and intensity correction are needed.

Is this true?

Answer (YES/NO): NO